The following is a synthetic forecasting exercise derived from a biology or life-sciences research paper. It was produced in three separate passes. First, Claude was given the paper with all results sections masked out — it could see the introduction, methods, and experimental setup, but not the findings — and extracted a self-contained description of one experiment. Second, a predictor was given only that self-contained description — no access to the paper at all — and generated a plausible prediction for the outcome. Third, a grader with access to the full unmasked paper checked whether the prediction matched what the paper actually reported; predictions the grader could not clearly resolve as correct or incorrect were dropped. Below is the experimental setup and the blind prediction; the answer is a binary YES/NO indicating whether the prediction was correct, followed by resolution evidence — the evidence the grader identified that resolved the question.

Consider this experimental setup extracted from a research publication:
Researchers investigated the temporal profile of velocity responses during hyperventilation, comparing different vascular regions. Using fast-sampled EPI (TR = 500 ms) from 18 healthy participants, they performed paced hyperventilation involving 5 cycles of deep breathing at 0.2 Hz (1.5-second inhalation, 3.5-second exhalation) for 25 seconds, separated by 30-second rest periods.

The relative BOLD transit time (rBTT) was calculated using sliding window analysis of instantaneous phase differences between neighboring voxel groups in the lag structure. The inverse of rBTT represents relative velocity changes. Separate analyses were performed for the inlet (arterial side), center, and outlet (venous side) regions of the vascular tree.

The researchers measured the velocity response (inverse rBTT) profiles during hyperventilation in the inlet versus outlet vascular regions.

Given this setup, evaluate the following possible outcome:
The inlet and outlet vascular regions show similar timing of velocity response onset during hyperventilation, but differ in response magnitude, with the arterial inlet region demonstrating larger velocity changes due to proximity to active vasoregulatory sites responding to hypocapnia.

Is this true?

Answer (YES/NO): NO